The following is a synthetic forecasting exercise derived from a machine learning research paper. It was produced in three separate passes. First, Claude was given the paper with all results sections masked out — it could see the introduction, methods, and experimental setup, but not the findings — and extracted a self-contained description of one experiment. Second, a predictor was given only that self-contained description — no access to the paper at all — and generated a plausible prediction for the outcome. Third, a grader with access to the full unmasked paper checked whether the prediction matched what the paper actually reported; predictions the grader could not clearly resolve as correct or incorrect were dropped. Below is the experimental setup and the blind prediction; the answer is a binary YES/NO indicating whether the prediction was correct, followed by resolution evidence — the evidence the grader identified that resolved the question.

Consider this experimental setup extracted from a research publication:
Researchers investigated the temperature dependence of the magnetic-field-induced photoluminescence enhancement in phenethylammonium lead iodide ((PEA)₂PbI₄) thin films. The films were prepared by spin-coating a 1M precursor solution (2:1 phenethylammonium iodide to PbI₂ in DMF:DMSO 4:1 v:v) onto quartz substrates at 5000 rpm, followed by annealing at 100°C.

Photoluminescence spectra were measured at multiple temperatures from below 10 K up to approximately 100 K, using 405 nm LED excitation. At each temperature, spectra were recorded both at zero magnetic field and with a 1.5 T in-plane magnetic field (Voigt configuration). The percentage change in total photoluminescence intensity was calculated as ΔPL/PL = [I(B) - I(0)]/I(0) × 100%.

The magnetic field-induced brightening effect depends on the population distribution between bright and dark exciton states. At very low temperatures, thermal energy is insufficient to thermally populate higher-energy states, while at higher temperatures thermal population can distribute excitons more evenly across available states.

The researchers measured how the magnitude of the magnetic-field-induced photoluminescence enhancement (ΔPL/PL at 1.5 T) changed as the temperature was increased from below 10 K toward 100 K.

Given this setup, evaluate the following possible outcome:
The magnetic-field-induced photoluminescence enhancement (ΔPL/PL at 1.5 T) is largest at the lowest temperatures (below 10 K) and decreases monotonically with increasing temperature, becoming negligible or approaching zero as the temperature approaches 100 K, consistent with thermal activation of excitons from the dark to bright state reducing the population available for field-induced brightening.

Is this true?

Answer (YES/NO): NO